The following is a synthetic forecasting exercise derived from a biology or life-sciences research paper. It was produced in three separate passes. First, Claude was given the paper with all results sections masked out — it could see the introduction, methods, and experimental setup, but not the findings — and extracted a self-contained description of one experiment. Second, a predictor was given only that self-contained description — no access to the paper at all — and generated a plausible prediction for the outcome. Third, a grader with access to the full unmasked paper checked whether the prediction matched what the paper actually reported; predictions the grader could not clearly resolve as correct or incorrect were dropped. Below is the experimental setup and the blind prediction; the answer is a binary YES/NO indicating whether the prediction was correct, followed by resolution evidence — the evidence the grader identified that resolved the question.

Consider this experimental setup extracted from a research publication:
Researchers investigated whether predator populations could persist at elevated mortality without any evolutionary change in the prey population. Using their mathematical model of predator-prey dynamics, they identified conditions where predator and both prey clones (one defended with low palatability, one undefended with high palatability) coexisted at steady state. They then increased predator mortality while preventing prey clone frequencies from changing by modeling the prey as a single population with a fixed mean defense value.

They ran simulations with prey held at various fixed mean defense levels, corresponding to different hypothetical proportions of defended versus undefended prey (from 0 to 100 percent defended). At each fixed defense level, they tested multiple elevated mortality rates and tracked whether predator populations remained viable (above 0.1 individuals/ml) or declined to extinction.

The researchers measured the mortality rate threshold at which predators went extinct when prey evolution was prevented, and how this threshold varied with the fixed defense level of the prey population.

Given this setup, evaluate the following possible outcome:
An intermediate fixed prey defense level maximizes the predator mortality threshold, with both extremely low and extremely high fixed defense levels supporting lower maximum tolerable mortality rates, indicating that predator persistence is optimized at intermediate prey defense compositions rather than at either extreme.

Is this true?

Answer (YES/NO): NO